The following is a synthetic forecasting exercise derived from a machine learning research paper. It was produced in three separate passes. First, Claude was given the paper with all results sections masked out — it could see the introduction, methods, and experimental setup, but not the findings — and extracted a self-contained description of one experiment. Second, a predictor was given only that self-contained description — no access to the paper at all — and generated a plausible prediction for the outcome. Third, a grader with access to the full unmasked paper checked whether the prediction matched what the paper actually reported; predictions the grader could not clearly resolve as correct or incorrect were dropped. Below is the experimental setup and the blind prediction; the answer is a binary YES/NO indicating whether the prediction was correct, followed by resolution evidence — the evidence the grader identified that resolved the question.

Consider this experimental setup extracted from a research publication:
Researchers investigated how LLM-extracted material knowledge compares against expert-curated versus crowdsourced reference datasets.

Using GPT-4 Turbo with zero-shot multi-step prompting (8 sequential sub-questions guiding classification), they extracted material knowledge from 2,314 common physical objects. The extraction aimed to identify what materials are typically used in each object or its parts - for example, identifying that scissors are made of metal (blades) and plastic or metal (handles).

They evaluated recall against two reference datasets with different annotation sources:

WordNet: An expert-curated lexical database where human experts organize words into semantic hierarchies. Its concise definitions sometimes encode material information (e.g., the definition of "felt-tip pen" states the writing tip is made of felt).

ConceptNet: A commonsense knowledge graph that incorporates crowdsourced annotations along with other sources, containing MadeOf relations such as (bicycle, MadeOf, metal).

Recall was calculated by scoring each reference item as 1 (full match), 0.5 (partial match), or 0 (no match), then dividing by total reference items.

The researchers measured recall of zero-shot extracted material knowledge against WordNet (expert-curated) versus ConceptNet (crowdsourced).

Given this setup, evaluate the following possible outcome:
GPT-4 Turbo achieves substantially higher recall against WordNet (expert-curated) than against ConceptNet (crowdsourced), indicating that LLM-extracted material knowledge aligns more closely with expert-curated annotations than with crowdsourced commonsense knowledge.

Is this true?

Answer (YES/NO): NO